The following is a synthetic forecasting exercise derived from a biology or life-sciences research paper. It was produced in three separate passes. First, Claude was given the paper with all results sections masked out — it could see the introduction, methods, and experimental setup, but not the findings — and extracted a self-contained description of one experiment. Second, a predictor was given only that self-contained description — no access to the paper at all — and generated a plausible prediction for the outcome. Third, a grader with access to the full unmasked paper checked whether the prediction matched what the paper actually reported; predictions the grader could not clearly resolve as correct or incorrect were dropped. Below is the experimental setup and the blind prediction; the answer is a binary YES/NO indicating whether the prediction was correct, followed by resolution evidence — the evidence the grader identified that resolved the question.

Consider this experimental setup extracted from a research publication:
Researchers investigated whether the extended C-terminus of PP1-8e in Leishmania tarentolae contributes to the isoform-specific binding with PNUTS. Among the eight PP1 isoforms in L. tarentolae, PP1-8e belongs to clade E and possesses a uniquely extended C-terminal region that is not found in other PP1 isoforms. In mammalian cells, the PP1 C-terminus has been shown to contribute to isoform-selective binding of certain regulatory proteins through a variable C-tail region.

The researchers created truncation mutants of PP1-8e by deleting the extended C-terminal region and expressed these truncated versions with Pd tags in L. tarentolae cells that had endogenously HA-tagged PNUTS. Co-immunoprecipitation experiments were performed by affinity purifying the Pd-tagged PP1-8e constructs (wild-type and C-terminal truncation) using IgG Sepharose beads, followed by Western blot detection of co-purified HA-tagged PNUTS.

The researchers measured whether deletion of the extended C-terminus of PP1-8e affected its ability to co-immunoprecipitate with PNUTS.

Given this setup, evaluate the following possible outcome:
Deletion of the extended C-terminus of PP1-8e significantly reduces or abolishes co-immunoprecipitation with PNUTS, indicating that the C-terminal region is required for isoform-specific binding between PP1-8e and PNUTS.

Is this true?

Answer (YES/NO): YES